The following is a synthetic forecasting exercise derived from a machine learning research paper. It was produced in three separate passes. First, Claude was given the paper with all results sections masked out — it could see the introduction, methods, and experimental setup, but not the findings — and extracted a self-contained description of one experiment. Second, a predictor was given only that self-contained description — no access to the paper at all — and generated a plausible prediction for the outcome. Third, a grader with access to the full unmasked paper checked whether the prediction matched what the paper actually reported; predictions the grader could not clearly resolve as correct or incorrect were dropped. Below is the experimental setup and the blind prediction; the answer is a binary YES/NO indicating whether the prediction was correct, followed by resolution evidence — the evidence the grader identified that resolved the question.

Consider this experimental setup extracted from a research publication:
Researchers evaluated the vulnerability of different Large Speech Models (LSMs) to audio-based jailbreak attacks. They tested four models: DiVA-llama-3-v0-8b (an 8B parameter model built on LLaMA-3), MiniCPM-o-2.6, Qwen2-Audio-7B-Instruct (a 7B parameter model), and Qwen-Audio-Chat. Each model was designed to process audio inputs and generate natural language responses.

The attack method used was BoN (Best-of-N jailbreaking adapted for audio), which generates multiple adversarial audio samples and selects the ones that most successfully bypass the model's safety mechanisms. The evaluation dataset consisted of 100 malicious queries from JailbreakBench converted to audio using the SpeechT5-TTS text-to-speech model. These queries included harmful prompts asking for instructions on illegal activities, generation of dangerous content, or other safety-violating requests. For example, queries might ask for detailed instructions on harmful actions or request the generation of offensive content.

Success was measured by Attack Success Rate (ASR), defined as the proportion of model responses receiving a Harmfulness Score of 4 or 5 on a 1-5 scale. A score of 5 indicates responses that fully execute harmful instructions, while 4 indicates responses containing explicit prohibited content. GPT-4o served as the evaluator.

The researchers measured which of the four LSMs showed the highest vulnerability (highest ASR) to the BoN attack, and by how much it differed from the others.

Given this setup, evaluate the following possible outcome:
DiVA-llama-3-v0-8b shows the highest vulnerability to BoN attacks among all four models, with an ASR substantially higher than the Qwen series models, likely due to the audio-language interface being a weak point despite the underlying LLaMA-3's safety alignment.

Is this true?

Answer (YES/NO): NO